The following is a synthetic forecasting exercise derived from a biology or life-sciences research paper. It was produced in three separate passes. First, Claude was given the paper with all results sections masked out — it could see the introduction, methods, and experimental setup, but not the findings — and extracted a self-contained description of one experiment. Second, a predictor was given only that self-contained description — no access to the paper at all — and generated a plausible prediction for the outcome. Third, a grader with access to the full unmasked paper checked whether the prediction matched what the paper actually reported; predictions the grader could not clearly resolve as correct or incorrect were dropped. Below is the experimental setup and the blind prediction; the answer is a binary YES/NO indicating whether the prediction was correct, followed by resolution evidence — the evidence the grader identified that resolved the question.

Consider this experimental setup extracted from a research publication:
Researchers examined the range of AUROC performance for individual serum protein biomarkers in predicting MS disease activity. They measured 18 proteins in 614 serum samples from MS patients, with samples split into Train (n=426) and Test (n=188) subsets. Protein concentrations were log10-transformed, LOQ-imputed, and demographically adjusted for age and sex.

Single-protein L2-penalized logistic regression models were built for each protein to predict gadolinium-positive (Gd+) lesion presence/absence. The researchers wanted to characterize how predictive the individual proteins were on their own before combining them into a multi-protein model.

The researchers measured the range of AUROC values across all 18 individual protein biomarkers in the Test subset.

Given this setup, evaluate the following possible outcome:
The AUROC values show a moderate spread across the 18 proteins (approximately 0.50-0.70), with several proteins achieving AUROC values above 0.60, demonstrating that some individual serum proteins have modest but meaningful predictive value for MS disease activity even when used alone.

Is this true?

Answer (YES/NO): NO